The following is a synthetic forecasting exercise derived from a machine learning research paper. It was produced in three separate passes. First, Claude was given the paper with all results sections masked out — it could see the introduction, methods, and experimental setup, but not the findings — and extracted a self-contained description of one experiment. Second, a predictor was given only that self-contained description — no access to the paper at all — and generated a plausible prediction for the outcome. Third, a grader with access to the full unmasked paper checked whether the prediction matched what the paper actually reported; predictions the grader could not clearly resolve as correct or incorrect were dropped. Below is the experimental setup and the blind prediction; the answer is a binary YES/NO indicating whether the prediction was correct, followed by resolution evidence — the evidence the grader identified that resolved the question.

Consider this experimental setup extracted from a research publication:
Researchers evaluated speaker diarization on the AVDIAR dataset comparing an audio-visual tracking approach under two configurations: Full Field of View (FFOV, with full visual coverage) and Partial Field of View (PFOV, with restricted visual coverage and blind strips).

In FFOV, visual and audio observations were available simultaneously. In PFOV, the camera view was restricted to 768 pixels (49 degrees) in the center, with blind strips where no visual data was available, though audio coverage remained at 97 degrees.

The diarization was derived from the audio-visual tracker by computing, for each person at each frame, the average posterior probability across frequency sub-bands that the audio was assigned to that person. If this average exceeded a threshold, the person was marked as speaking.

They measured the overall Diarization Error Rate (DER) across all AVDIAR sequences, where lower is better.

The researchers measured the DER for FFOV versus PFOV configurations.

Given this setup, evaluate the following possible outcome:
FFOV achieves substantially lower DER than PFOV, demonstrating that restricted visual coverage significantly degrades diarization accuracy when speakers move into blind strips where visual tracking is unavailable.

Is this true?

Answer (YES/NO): NO